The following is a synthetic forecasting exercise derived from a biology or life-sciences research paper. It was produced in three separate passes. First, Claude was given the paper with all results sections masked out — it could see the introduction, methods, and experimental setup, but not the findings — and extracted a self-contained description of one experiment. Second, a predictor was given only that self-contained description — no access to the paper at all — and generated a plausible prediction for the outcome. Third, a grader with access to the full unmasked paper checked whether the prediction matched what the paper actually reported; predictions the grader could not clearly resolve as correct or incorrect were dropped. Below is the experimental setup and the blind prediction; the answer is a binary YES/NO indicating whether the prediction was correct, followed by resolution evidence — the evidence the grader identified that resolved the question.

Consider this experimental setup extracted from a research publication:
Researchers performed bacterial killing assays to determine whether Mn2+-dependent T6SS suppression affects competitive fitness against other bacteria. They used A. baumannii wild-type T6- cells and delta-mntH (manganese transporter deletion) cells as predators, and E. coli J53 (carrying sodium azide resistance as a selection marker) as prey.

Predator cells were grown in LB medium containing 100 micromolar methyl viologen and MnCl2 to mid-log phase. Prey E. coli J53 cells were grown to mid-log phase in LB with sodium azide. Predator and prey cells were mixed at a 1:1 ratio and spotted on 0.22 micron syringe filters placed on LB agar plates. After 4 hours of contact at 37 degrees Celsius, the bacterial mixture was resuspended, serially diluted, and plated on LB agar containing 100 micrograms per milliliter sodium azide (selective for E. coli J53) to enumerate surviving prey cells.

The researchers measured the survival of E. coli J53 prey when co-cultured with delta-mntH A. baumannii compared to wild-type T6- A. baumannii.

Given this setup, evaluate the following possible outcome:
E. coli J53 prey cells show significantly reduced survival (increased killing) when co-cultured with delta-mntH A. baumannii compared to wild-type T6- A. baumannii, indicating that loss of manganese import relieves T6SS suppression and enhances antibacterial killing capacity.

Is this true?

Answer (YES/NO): YES